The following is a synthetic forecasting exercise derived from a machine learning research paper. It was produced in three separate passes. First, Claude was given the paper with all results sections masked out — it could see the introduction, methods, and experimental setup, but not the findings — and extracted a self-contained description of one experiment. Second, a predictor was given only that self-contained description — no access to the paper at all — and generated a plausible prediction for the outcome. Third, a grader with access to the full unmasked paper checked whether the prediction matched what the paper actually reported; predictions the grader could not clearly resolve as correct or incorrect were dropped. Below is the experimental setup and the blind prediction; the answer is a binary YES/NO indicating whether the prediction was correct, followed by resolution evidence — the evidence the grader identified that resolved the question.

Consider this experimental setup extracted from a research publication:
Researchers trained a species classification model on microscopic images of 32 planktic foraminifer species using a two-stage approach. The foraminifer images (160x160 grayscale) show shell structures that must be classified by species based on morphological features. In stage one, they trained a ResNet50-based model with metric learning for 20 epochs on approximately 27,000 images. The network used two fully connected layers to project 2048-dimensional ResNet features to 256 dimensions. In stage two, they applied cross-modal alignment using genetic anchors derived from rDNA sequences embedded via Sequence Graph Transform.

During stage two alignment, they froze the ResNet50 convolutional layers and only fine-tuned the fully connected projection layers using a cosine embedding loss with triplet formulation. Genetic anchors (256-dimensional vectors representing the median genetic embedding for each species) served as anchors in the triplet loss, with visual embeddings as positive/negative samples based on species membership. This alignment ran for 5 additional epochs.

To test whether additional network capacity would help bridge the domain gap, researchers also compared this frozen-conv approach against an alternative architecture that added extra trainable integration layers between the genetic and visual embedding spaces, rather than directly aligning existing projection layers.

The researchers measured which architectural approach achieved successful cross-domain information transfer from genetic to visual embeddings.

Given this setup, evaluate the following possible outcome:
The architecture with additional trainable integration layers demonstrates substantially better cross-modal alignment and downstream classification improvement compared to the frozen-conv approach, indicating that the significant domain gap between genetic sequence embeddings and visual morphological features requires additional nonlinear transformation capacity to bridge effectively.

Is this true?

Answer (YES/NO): NO